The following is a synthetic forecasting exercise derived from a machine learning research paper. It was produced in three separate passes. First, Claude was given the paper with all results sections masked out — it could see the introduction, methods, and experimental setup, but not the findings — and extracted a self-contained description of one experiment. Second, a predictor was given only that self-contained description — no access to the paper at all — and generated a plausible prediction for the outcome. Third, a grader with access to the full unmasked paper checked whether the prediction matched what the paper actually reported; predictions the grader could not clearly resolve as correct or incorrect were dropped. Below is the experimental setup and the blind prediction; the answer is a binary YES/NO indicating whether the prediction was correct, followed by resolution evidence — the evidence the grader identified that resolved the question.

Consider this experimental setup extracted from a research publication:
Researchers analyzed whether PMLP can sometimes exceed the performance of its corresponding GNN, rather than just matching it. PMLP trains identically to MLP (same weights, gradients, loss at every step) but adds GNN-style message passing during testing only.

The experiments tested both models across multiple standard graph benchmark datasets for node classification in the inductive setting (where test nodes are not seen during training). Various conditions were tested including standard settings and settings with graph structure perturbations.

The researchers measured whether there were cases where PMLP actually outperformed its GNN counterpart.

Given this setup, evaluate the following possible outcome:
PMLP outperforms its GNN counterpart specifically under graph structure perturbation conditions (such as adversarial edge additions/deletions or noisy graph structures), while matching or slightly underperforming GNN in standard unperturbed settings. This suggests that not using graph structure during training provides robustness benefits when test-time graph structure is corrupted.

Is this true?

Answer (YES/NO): NO